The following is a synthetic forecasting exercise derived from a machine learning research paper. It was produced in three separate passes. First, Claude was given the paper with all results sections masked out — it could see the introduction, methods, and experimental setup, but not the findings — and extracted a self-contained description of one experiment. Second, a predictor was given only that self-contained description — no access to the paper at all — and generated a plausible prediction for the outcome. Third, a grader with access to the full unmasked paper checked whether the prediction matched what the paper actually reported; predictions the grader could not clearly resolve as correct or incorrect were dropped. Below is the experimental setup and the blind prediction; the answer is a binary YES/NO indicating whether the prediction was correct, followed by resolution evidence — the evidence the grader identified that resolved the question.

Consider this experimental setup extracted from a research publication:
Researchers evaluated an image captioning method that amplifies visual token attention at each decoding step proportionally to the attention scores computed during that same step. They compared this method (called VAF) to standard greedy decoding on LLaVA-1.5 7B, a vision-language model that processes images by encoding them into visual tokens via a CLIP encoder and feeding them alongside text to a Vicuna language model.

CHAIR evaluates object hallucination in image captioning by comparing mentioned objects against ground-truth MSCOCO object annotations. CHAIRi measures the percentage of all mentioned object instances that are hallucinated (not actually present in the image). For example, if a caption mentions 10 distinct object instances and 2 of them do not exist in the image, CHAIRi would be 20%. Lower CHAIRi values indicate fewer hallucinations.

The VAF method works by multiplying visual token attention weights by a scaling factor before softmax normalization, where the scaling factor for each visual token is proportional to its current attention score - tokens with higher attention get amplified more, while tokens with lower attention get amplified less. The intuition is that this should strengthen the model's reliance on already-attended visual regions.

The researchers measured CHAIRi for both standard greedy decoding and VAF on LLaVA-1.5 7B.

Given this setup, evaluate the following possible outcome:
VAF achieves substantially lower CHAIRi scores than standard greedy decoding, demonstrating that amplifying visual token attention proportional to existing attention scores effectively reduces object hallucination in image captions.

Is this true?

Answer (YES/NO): NO